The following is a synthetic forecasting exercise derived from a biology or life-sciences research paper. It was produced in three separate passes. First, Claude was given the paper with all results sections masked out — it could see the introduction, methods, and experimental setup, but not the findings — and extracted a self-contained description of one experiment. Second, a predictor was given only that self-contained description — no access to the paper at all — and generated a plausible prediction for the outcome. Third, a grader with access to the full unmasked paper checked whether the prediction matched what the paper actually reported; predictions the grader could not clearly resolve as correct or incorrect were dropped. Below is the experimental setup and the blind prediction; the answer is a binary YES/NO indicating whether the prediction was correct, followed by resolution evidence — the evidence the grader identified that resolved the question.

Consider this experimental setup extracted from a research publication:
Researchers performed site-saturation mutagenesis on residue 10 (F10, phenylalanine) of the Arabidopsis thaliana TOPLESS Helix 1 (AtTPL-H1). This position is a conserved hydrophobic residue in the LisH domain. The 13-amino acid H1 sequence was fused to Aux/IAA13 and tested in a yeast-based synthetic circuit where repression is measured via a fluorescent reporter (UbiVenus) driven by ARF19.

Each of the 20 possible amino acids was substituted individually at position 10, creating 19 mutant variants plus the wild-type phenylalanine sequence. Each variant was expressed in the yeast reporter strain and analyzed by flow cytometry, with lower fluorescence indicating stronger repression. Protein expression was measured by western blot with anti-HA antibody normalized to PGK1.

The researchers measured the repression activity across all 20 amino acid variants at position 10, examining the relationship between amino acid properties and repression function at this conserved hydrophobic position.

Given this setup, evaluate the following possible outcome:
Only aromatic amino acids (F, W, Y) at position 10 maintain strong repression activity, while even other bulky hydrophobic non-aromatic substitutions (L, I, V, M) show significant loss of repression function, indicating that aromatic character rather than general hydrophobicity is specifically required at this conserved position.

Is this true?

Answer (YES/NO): NO